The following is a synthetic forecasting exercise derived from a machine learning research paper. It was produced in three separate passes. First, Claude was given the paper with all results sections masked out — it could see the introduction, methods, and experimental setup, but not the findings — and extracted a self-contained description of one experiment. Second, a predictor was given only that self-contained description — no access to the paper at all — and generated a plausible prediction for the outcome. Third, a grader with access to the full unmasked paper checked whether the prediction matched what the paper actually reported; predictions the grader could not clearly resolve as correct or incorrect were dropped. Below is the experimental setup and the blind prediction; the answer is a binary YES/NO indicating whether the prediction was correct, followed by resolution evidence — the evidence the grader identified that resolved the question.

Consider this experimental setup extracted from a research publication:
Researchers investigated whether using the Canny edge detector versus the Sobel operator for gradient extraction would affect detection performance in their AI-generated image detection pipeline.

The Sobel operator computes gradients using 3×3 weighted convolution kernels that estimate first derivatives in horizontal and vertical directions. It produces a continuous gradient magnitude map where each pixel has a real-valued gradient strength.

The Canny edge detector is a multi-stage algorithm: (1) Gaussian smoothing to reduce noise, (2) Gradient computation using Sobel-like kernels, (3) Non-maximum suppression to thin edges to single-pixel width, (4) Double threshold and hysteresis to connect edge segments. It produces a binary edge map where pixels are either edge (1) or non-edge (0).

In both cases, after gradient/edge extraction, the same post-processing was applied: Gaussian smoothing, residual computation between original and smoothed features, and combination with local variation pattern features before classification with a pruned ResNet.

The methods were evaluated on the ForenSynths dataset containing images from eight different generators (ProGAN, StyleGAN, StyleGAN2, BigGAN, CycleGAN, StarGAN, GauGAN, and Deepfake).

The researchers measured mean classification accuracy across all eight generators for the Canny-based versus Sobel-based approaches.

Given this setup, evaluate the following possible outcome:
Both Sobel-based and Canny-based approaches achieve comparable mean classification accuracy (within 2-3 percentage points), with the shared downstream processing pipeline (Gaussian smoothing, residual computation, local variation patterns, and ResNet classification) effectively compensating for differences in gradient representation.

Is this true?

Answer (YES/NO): NO